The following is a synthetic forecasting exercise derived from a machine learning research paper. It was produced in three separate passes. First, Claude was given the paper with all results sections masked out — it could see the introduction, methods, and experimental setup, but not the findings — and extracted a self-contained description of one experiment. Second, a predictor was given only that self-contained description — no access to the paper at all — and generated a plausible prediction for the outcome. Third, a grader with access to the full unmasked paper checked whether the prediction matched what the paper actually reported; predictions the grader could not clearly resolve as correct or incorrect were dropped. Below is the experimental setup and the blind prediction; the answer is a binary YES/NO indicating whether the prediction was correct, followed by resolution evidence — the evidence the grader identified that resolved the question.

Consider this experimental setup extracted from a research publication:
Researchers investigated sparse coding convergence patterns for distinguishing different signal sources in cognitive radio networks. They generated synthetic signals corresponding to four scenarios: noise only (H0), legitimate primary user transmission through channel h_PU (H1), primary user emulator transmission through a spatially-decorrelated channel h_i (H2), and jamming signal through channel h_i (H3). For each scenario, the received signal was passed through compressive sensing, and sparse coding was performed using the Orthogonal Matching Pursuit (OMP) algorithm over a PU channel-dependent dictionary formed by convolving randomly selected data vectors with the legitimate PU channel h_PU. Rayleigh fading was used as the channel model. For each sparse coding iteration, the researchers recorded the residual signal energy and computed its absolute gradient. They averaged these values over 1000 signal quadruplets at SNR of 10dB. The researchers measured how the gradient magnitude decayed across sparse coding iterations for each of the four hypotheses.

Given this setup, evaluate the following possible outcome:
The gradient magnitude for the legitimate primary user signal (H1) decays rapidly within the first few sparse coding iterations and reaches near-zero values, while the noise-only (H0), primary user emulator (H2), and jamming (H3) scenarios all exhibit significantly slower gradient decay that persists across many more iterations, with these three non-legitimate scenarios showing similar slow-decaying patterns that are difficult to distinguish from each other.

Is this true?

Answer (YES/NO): NO